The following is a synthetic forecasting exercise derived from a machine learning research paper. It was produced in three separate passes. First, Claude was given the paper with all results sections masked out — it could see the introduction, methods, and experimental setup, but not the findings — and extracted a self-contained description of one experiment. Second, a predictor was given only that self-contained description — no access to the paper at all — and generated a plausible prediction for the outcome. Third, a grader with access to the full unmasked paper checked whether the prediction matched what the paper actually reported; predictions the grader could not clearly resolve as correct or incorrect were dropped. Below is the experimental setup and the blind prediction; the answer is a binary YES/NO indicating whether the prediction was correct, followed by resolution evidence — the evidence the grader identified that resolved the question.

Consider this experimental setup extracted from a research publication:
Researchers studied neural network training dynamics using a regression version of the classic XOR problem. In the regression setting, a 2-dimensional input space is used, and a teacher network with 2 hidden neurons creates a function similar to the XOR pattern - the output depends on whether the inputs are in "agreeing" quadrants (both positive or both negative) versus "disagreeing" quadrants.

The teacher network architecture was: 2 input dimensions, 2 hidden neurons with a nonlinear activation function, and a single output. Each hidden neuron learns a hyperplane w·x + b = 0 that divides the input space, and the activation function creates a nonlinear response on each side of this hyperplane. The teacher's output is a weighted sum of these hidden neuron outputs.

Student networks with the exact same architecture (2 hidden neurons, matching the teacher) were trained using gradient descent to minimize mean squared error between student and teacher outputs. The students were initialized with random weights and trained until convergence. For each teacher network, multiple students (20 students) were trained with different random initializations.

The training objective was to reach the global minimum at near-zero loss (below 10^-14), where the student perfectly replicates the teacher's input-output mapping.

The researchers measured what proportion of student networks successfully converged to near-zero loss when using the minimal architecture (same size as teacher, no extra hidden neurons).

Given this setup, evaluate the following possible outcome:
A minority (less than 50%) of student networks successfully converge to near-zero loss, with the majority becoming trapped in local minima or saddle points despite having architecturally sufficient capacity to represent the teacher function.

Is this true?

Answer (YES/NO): YES